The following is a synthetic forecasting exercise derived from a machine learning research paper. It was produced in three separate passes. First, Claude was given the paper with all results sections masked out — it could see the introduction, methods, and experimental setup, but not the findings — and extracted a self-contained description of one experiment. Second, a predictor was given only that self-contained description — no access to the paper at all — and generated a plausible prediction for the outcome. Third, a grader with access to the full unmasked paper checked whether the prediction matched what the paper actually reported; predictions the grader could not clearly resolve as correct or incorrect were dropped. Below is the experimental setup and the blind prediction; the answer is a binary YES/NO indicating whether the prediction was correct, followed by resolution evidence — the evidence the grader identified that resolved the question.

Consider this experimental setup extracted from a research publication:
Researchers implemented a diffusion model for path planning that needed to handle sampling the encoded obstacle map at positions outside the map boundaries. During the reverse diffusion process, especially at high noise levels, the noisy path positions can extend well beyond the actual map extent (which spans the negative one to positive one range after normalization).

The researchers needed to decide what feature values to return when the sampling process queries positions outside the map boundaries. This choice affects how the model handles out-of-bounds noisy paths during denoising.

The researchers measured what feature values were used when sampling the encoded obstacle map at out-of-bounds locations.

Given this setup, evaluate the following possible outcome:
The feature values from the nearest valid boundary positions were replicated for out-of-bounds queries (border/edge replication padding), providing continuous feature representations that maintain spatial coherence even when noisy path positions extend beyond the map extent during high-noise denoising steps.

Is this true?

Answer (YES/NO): NO